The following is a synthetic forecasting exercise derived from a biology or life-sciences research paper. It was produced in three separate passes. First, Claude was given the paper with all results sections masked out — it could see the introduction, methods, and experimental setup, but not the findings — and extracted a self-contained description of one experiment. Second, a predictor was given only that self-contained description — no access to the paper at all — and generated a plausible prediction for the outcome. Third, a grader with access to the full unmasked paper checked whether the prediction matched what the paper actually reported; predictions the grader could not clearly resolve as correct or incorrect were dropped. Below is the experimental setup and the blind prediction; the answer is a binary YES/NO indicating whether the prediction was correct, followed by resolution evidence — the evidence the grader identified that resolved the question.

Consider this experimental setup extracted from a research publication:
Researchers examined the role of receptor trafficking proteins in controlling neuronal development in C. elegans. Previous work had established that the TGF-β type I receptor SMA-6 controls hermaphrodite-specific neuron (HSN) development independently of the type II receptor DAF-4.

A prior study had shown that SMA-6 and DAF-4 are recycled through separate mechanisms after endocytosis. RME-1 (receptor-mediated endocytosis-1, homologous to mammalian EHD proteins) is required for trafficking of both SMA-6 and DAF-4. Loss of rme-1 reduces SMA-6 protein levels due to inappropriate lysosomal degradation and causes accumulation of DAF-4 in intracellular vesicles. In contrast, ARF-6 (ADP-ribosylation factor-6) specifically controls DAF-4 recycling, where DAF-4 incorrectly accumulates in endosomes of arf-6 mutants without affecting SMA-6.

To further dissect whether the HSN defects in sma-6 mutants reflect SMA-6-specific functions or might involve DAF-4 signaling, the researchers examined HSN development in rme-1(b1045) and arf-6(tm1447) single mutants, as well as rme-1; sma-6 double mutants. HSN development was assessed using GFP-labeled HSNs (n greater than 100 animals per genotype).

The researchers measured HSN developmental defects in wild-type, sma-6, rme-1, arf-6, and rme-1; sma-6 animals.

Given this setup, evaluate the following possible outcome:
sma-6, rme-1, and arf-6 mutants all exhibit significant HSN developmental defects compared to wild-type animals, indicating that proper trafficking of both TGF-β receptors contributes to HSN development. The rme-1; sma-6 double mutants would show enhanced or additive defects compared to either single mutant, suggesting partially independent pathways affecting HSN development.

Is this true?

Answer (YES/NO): NO